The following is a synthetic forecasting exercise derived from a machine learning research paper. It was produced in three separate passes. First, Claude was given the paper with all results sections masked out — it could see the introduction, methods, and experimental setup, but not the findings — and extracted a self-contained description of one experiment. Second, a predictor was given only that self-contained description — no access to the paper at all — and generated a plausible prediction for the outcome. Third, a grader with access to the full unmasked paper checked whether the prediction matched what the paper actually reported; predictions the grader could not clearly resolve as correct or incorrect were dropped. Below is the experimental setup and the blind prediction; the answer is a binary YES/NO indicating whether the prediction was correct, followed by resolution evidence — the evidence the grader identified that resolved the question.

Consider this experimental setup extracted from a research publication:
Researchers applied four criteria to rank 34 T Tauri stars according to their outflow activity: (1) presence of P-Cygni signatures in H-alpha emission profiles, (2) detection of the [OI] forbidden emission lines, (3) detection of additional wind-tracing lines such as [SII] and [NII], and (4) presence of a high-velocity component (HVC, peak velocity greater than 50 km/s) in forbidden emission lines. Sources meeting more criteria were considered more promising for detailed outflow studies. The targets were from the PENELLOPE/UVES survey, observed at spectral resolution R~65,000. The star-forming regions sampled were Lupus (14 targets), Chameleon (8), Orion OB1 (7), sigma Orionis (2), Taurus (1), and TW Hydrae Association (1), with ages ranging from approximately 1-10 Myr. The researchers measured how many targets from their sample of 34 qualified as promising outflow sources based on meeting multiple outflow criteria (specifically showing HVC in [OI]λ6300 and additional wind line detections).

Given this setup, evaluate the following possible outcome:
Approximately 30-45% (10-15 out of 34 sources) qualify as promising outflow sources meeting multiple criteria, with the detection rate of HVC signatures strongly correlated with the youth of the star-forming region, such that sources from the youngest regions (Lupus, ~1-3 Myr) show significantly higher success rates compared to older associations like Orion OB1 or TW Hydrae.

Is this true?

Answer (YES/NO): NO